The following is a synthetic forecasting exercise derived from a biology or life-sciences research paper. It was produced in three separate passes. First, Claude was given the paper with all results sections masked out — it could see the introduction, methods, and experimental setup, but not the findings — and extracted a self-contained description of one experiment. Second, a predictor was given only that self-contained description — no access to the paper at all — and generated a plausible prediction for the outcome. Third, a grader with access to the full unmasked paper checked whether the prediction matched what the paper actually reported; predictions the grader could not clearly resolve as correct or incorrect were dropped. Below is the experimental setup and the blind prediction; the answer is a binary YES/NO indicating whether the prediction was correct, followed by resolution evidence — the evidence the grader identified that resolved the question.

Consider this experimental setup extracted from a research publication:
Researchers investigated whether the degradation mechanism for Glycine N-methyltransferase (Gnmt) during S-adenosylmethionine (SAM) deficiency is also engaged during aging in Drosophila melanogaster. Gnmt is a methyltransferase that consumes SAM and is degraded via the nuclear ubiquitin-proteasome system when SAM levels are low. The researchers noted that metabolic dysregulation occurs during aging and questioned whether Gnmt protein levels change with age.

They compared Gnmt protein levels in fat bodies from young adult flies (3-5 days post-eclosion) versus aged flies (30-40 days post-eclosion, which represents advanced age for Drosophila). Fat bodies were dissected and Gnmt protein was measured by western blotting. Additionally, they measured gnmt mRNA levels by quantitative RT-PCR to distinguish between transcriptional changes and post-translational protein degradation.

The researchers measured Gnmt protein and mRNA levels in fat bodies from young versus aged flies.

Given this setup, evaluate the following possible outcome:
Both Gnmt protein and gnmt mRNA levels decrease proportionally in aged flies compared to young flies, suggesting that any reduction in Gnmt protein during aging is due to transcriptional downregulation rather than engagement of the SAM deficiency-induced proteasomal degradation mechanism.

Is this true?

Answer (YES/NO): NO